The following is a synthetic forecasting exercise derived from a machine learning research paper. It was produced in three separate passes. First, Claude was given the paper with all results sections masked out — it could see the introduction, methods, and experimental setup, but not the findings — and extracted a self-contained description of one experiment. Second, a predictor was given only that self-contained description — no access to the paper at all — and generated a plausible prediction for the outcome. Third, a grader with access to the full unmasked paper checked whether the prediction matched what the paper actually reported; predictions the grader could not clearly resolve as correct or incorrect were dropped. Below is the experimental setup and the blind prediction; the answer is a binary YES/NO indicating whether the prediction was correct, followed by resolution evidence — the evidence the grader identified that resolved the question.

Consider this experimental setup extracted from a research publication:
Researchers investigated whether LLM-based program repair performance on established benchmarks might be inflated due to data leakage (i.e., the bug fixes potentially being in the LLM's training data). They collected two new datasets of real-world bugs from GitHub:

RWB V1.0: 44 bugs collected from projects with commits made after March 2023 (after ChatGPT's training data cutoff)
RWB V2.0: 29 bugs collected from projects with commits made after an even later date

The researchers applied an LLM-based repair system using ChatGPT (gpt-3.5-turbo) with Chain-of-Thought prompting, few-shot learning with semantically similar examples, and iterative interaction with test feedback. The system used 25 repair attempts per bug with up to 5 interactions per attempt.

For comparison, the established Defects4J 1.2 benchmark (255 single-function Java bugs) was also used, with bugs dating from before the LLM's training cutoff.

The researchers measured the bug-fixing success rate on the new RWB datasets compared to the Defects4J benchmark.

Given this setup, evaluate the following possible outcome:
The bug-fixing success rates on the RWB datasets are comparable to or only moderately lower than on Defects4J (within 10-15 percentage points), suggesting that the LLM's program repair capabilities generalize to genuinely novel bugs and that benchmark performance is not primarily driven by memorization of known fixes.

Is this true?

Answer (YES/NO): YES